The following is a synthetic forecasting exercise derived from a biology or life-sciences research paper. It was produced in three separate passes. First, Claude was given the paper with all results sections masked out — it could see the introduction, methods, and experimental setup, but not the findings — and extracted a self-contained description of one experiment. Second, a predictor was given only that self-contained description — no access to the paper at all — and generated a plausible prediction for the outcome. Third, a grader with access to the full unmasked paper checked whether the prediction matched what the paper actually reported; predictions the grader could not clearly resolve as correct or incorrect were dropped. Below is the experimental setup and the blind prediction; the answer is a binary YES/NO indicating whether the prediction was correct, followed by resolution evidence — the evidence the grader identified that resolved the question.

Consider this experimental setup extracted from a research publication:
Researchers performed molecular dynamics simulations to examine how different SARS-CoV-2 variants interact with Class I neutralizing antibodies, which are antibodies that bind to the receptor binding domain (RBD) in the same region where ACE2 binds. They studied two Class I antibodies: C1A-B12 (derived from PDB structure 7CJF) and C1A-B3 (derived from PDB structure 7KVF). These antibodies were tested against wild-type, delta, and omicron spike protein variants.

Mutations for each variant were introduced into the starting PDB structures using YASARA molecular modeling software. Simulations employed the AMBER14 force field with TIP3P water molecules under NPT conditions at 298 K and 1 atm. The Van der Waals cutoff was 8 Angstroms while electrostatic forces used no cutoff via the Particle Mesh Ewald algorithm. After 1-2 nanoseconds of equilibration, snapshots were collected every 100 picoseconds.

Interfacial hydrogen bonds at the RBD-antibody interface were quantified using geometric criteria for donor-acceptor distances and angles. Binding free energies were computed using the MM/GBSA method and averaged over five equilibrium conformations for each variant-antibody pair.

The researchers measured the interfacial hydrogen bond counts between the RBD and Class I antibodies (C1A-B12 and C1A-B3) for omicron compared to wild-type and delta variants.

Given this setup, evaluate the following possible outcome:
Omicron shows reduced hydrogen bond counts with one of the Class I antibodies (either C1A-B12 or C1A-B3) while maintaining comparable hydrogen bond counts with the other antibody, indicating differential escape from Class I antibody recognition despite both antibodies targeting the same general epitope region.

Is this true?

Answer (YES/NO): NO